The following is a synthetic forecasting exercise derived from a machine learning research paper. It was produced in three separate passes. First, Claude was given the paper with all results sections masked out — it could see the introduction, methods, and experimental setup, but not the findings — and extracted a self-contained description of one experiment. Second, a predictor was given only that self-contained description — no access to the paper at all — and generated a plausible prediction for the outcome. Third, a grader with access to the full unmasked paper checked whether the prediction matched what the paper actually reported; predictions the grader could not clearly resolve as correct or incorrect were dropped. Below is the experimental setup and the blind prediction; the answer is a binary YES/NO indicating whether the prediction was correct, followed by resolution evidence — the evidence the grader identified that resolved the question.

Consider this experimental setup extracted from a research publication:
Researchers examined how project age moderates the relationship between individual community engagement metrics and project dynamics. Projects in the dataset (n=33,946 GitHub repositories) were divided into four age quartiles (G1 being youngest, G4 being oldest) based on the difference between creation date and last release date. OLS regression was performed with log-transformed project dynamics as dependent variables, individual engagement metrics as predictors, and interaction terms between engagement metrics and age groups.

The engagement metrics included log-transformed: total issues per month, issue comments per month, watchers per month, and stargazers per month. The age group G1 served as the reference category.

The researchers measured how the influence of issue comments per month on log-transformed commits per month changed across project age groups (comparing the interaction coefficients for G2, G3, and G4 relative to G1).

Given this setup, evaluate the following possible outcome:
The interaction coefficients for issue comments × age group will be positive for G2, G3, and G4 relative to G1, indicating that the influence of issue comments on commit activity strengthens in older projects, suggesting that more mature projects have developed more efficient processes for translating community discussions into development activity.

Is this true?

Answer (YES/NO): YES